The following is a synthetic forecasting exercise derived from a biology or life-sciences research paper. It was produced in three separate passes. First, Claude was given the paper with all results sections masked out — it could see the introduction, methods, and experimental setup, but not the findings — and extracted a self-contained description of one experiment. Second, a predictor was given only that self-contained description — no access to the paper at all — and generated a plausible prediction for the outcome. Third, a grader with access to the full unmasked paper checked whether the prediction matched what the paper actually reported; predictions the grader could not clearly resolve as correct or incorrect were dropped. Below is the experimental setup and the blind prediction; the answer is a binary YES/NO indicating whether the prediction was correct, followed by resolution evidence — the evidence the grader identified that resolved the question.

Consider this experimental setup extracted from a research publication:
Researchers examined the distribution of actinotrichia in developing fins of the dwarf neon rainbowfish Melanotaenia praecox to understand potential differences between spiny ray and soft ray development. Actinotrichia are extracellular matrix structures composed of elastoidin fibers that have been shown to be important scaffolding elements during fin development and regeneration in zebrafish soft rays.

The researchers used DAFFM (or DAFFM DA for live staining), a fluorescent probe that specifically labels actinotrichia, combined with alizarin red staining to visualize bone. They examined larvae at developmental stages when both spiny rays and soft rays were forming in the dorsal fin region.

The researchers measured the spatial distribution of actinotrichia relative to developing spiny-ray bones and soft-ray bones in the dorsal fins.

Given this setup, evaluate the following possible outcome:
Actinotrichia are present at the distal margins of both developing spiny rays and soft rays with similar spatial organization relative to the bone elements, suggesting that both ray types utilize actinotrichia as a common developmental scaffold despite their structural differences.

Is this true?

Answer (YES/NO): NO